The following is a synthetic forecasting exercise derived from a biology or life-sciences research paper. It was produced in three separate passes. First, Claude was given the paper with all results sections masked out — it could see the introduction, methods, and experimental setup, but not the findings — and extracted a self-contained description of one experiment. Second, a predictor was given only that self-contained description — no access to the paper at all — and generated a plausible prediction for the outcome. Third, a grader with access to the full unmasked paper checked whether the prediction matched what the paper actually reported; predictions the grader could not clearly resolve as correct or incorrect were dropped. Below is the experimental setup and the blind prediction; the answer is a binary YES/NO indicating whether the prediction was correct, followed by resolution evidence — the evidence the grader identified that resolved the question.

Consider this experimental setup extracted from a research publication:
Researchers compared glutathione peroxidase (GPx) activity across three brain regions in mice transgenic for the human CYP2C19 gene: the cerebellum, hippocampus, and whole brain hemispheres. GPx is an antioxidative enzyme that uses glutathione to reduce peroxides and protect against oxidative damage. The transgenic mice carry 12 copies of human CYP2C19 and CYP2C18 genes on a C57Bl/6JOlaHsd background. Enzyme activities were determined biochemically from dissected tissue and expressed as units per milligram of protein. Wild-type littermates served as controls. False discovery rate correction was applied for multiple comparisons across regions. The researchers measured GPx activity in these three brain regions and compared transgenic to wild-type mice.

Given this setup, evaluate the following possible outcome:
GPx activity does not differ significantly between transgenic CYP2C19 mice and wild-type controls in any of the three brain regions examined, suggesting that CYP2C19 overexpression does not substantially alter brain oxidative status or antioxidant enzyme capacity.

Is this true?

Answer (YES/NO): NO